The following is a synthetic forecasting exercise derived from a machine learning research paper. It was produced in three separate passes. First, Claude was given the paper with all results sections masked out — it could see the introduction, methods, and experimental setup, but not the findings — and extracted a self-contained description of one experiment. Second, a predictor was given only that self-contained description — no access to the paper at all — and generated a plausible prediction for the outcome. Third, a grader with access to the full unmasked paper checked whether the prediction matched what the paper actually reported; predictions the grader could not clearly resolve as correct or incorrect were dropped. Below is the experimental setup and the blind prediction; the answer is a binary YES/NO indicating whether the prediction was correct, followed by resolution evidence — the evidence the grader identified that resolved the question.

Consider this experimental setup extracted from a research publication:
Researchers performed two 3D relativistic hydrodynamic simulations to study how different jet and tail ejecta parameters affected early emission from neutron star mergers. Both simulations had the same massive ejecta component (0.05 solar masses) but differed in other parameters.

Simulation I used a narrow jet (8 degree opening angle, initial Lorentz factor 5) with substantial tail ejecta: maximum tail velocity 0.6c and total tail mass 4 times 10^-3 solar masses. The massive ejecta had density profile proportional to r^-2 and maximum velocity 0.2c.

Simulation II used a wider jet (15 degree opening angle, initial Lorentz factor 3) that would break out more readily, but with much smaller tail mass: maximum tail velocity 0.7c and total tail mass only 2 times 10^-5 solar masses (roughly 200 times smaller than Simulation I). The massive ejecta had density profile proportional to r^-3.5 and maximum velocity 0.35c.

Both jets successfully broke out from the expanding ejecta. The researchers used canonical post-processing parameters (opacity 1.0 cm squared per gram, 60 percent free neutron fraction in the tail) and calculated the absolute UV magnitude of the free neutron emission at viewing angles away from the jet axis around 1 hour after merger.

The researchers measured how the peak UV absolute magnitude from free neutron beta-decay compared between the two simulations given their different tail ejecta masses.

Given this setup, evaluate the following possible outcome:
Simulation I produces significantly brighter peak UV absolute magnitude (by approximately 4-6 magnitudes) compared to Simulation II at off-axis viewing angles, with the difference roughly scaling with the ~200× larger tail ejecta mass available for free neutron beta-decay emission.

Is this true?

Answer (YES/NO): NO